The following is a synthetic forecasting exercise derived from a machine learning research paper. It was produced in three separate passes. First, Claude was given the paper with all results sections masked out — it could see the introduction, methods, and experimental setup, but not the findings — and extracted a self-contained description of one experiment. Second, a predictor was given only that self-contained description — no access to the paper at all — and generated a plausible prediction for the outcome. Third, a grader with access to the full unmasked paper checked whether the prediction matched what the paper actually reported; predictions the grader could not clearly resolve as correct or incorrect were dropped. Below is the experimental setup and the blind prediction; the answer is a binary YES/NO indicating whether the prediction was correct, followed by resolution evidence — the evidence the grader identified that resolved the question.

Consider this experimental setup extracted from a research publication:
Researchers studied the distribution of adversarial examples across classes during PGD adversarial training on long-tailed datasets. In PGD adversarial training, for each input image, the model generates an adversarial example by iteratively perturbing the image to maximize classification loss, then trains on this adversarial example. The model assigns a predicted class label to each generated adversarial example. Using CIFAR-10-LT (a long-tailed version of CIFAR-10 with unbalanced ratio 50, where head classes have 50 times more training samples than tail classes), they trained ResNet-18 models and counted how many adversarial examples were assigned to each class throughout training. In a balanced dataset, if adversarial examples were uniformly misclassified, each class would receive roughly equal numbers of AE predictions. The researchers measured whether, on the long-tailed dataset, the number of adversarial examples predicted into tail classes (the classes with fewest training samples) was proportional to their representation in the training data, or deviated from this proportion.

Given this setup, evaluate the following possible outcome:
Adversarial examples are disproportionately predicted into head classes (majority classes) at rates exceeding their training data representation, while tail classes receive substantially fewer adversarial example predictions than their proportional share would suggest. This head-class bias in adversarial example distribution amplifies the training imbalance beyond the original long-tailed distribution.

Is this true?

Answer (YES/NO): YES